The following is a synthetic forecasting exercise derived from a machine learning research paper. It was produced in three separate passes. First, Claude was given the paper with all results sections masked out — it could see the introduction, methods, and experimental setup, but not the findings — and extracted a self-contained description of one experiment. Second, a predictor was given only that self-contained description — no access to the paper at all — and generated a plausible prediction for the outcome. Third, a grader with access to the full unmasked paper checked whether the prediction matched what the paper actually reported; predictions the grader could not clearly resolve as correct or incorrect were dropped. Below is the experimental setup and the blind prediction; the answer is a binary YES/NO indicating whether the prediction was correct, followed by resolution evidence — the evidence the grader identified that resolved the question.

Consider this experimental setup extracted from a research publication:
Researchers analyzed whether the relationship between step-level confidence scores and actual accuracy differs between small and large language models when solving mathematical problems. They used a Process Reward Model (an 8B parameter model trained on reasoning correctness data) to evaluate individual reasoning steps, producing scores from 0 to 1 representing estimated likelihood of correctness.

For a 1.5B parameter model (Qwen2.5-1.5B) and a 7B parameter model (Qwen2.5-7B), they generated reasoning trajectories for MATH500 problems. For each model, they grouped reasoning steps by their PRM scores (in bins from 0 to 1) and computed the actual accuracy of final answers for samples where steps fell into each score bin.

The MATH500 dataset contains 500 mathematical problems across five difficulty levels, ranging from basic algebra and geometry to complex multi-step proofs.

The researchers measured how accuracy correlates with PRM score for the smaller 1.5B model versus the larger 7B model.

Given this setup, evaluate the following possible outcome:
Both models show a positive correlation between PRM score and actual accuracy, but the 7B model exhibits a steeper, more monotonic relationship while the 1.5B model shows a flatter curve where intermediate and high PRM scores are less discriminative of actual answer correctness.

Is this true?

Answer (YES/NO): YES